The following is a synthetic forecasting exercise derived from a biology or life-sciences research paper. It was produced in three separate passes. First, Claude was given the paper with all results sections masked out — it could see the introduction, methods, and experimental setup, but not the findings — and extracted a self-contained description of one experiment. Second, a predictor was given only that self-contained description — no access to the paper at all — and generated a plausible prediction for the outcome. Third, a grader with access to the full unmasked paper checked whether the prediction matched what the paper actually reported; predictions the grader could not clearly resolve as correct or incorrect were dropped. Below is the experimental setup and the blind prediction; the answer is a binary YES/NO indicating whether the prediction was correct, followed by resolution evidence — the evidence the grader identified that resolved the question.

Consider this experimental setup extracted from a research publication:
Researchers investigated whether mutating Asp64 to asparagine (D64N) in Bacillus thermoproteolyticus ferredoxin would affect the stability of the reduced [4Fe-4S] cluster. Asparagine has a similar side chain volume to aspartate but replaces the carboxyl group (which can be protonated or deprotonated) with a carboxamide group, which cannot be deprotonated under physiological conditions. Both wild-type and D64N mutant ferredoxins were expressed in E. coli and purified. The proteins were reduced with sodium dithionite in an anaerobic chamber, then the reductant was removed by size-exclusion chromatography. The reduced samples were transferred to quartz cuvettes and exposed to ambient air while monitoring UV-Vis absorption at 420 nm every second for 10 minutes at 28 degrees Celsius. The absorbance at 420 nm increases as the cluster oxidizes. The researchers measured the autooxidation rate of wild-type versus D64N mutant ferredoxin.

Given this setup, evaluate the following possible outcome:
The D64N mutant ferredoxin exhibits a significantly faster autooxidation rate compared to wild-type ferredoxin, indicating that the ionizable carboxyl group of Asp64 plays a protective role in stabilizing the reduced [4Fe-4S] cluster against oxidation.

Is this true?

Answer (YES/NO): NO